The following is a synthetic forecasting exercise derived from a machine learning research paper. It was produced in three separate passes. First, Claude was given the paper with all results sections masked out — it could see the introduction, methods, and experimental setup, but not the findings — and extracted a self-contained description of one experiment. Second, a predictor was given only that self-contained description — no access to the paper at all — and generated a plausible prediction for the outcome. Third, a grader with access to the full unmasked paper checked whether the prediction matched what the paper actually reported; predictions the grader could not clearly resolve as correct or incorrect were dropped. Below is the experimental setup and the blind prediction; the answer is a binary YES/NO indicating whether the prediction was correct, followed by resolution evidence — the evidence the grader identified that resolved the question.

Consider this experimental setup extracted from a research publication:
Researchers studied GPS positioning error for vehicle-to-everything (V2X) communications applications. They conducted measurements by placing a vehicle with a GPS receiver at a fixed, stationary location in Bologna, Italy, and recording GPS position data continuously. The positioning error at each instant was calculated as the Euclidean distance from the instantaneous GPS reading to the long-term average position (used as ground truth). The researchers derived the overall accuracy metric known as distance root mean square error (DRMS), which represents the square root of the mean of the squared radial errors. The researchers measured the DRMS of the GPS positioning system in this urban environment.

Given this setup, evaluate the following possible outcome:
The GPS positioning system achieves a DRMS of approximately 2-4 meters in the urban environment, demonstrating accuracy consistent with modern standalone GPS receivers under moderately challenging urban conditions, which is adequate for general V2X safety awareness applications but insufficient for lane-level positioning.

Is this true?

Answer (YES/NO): YES